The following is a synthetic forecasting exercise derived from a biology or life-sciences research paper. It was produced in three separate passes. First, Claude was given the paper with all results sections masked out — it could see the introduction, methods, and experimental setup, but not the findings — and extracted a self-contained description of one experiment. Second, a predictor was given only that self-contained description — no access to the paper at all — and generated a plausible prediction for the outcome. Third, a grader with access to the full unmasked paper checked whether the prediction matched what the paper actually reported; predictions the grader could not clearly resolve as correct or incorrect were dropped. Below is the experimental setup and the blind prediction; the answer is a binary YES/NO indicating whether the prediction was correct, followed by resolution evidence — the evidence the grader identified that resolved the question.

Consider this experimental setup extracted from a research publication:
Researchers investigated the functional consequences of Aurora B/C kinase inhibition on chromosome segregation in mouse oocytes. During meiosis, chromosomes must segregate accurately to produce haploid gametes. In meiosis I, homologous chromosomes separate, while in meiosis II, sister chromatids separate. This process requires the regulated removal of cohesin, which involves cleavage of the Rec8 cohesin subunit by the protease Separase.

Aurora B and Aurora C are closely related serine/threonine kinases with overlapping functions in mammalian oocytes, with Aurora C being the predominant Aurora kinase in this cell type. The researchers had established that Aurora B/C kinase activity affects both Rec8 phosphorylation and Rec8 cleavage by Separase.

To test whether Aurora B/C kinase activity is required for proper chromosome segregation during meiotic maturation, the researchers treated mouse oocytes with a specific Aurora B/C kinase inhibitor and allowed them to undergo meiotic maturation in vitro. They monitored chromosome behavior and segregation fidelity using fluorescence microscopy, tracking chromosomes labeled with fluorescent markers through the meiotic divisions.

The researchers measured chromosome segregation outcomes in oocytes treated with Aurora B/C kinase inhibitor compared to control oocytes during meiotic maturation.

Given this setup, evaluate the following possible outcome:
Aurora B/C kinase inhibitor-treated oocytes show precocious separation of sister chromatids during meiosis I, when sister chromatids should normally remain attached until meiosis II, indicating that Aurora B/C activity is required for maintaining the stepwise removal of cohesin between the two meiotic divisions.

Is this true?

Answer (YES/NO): NO